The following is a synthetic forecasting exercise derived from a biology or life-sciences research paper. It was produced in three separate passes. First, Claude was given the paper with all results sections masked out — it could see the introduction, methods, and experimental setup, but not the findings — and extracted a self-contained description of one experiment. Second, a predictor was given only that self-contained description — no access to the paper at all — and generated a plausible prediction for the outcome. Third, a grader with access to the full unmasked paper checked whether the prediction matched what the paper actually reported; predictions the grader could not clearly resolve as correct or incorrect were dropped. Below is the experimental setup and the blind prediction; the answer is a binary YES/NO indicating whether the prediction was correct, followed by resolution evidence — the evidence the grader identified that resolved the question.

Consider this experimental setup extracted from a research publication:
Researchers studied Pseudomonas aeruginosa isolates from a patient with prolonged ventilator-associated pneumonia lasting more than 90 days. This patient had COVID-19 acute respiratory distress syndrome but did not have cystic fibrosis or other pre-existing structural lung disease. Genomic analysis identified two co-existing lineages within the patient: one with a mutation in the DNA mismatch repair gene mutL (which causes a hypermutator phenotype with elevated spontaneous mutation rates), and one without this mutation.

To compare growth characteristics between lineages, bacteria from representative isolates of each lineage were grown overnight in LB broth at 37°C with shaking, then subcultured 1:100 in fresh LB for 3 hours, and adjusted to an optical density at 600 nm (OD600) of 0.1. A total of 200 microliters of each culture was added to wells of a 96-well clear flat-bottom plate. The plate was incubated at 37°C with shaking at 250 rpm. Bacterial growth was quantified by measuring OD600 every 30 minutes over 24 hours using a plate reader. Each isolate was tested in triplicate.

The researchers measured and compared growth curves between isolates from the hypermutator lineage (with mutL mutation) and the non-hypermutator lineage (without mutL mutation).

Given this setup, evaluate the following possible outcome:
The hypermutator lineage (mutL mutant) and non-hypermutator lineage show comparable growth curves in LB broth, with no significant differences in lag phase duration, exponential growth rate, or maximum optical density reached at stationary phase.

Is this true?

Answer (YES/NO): NO